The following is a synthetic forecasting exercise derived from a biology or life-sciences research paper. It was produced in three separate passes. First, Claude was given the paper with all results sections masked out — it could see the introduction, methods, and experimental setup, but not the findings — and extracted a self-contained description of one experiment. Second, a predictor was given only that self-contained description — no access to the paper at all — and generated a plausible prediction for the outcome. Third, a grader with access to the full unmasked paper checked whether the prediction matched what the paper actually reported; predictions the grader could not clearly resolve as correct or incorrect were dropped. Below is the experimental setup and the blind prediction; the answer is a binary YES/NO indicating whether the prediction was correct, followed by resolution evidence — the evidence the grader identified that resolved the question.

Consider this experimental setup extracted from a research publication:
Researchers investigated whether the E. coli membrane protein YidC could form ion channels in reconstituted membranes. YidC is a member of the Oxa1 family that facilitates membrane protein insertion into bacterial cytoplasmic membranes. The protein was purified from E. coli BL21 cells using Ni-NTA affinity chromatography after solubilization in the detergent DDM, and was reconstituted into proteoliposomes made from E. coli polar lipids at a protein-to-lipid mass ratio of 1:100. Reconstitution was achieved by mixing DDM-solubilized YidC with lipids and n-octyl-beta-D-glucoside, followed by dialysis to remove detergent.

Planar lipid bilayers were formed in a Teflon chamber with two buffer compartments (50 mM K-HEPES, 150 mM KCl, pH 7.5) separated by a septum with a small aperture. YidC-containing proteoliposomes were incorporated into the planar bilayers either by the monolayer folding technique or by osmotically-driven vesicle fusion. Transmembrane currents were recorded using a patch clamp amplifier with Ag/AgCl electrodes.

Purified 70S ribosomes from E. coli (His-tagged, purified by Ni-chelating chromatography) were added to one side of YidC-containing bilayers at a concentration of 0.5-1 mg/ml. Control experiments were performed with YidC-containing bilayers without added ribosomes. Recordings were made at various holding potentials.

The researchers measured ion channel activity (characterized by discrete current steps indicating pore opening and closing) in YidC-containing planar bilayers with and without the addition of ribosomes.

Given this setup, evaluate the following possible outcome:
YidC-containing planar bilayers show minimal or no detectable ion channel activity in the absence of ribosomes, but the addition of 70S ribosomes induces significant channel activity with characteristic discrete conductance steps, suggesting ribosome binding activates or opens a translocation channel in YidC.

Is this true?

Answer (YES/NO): YES